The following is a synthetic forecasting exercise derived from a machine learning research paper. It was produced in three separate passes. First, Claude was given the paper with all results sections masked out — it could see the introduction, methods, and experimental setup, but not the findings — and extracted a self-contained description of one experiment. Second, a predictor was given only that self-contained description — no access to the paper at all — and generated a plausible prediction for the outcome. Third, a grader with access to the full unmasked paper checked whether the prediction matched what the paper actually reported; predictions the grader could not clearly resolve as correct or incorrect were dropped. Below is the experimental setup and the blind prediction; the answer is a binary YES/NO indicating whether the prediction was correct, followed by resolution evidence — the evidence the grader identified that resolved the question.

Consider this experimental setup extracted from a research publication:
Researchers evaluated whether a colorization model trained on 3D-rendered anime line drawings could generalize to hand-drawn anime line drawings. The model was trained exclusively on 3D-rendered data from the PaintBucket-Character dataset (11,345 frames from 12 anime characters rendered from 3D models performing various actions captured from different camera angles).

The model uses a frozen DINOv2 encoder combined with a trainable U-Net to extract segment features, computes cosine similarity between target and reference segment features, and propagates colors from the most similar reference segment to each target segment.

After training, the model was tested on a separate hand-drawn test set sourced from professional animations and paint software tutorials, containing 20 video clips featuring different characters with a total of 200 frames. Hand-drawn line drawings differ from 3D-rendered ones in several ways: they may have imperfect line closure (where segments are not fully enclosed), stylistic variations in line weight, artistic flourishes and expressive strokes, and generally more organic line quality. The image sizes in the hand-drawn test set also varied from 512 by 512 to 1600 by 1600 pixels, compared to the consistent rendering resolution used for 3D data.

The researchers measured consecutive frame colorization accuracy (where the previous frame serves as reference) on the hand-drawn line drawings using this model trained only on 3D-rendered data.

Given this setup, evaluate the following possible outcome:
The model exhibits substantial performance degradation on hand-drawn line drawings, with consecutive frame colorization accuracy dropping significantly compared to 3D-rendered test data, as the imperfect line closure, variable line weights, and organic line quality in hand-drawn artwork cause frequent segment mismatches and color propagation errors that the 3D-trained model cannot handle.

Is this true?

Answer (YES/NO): YES